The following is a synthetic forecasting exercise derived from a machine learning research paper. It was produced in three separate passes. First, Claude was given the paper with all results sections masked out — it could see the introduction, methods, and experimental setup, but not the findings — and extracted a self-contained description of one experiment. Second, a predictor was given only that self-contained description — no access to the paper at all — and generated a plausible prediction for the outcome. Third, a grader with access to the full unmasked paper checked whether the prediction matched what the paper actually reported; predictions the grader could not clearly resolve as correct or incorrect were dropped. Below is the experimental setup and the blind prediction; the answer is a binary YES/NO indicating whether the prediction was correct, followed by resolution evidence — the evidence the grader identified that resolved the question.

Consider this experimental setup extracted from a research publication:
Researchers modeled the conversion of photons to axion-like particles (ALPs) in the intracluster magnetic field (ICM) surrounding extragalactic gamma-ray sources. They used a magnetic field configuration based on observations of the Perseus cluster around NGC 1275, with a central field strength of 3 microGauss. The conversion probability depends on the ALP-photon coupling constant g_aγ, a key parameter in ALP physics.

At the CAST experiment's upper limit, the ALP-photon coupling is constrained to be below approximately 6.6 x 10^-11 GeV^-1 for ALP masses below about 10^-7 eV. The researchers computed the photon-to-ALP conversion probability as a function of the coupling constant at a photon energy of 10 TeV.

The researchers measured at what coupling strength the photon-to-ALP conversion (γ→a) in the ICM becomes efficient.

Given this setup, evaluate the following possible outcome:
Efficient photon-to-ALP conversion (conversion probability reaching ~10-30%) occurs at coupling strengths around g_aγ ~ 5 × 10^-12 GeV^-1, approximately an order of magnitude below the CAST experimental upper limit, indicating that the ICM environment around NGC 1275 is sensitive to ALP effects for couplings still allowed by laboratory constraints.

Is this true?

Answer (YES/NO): NO